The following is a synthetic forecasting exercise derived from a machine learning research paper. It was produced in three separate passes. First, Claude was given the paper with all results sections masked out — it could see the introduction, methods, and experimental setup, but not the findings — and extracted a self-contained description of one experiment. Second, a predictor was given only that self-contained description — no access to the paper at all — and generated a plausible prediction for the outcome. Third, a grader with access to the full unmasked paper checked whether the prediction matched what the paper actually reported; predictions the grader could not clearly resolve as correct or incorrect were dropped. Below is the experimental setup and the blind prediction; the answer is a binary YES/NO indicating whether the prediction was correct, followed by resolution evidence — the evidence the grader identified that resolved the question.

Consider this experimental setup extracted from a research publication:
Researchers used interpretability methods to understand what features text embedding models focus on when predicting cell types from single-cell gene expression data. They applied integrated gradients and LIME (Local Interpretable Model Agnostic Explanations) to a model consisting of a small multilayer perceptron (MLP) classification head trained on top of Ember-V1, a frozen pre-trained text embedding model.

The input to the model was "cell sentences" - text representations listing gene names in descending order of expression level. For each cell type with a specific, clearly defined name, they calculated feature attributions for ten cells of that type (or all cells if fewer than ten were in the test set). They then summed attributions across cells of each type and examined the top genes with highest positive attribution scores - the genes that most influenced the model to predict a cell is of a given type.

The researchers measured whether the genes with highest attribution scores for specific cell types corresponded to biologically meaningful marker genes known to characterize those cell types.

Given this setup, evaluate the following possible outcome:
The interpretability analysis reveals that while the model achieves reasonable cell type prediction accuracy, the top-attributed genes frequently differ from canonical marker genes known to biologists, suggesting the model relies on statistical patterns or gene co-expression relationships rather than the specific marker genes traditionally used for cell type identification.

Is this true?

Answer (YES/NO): NO